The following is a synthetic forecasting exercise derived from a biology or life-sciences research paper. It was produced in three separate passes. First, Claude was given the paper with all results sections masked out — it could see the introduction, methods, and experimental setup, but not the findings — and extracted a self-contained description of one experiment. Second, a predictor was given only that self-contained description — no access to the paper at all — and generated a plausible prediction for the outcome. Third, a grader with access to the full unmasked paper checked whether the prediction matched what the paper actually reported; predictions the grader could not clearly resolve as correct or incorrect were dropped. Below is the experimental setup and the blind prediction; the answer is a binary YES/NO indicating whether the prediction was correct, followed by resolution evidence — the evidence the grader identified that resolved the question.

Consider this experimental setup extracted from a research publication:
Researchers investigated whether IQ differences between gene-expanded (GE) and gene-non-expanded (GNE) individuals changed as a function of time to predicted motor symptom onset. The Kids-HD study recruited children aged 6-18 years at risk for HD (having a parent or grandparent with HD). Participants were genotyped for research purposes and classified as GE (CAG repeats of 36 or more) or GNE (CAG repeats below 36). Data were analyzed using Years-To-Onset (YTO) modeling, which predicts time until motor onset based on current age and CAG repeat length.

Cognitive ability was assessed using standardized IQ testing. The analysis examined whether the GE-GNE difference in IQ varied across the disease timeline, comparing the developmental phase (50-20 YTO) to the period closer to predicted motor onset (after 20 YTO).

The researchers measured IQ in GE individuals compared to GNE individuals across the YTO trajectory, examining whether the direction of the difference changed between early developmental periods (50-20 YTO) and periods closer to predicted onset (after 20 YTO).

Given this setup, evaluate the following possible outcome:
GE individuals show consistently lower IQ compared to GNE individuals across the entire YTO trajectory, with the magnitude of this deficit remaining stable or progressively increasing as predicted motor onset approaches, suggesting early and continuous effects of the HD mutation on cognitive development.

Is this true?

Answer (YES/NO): NO